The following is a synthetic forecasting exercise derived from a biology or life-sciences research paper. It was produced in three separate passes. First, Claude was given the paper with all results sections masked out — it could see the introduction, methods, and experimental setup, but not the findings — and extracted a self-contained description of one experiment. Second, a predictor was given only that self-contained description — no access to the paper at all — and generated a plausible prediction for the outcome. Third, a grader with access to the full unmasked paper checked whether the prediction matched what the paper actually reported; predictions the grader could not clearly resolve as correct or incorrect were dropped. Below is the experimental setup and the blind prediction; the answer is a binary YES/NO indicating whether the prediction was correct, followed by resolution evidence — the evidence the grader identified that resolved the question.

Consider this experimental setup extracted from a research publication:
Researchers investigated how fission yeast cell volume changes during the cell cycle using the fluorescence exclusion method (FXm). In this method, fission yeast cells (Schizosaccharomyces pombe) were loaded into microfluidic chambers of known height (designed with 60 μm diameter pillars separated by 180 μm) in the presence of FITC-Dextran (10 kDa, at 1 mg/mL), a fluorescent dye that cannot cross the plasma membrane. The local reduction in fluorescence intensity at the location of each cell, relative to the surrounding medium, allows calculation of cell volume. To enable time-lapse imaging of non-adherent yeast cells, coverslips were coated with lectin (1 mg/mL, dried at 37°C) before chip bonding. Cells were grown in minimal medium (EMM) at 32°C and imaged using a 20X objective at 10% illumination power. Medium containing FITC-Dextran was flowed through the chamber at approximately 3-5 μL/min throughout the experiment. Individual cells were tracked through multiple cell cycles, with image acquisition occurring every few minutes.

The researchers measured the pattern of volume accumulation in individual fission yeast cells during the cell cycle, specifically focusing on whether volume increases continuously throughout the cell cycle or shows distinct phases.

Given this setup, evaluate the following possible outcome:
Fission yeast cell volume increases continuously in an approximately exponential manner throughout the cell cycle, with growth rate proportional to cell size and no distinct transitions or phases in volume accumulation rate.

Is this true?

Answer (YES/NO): NO